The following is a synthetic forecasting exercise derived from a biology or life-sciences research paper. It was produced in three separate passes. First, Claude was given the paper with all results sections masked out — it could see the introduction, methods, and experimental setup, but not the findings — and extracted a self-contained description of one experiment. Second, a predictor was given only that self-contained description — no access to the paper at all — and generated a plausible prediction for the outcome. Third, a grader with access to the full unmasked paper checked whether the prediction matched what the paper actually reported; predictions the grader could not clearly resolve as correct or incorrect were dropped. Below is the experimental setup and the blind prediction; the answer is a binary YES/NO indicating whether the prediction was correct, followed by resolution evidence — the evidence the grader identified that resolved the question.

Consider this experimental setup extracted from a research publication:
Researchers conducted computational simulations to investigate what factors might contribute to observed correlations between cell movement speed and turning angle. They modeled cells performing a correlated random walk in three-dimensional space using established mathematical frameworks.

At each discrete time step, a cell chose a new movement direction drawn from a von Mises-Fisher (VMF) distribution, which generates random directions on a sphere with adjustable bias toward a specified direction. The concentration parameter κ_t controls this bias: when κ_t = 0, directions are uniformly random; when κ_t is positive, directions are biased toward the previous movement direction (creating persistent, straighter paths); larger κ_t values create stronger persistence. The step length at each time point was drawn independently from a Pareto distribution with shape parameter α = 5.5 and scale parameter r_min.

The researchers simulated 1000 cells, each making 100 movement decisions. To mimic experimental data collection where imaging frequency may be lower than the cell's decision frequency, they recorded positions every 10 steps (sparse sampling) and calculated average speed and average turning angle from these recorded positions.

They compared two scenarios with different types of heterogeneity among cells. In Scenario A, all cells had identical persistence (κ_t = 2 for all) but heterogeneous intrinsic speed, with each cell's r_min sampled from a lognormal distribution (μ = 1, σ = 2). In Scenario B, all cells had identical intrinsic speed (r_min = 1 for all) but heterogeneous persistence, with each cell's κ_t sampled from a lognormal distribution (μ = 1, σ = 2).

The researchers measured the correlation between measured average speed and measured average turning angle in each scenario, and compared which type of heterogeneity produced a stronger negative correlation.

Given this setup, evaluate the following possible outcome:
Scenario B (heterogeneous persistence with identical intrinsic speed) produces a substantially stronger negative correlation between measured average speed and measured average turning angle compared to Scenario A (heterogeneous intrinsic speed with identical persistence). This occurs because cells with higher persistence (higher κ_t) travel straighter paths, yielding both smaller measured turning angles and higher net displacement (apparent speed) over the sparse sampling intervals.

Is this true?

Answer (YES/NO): YES